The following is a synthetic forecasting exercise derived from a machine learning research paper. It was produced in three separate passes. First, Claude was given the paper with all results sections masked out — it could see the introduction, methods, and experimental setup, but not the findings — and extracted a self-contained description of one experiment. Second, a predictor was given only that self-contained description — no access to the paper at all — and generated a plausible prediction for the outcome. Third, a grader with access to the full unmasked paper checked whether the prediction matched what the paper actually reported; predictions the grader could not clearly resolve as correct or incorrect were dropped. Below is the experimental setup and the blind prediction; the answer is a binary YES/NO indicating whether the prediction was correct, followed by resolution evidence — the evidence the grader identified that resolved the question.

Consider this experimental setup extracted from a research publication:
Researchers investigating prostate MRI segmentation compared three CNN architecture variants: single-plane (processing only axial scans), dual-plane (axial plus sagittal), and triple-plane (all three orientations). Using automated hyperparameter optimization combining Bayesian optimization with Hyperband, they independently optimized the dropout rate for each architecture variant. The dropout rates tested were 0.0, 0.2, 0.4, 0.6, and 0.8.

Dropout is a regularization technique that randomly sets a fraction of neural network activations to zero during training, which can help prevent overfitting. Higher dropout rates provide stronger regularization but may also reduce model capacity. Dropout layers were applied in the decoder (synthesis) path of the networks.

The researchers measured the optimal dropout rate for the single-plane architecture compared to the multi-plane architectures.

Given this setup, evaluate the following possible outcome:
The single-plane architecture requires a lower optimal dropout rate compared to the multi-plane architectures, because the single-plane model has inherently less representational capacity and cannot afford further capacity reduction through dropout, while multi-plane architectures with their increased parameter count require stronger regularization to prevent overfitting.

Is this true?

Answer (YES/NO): NO